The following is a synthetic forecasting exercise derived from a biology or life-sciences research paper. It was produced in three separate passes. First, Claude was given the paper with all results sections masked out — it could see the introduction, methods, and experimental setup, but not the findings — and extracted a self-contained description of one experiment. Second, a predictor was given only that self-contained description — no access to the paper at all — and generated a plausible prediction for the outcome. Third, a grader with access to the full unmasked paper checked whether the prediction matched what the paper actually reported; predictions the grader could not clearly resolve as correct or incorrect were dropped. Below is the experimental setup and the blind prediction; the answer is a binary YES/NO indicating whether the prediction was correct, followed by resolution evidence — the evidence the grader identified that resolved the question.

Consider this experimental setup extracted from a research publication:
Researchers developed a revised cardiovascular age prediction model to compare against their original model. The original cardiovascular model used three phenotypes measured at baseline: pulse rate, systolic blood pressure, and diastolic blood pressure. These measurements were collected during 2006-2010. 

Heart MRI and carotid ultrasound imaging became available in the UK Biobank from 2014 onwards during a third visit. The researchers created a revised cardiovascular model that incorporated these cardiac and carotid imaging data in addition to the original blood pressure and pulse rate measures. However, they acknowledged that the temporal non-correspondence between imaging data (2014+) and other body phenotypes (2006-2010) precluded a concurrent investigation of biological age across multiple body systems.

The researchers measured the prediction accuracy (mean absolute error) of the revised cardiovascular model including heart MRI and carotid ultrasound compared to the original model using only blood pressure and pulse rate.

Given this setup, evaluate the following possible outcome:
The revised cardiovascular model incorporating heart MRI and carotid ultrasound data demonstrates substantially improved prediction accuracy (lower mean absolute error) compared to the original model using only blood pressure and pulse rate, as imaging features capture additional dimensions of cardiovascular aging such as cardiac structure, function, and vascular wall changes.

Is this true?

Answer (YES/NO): NO